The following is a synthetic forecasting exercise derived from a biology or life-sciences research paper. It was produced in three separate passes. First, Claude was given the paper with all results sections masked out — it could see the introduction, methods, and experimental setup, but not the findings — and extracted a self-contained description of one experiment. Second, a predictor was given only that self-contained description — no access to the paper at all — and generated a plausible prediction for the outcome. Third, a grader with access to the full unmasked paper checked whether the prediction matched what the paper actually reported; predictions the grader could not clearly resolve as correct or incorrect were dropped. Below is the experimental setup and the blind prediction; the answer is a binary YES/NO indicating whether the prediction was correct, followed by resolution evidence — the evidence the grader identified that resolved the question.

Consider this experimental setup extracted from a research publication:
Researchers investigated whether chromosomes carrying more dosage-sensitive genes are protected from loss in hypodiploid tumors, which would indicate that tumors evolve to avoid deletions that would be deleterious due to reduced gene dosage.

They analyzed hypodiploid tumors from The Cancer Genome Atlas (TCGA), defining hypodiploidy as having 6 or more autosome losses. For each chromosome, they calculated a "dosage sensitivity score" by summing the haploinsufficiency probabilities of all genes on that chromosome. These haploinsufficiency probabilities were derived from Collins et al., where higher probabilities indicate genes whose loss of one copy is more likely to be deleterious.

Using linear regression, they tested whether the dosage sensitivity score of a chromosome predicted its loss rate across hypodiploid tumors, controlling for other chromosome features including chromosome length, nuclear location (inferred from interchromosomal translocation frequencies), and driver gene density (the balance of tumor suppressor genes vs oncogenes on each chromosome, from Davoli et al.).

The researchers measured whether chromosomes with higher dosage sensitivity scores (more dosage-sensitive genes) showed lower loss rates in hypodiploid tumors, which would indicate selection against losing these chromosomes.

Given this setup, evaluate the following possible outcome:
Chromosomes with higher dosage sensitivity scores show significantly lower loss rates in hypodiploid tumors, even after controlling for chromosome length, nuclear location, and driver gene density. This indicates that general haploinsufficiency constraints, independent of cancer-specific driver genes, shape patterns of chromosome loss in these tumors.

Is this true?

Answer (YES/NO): NO